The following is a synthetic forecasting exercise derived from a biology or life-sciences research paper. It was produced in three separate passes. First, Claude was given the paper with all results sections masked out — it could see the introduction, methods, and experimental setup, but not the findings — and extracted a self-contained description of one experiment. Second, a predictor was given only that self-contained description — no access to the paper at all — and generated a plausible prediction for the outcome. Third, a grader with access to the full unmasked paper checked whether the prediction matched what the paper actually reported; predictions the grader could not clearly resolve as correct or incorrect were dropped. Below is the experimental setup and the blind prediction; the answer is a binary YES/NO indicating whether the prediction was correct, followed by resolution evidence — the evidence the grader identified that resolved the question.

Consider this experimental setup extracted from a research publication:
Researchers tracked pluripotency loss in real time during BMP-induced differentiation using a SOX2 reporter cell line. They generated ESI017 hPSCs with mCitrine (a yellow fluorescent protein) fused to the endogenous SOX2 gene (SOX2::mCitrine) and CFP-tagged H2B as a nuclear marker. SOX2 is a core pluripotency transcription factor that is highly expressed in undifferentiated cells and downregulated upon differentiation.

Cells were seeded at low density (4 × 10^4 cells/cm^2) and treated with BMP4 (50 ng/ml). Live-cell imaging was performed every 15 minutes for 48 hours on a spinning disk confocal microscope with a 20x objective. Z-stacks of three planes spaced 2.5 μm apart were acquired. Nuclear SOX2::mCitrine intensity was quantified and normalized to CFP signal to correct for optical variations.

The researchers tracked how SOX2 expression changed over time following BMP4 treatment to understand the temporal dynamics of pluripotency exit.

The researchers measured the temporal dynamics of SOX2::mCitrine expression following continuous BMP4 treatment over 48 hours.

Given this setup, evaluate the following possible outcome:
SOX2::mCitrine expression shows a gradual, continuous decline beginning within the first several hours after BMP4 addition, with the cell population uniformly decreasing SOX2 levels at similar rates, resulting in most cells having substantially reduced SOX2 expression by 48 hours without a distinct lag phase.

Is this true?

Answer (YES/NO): NO